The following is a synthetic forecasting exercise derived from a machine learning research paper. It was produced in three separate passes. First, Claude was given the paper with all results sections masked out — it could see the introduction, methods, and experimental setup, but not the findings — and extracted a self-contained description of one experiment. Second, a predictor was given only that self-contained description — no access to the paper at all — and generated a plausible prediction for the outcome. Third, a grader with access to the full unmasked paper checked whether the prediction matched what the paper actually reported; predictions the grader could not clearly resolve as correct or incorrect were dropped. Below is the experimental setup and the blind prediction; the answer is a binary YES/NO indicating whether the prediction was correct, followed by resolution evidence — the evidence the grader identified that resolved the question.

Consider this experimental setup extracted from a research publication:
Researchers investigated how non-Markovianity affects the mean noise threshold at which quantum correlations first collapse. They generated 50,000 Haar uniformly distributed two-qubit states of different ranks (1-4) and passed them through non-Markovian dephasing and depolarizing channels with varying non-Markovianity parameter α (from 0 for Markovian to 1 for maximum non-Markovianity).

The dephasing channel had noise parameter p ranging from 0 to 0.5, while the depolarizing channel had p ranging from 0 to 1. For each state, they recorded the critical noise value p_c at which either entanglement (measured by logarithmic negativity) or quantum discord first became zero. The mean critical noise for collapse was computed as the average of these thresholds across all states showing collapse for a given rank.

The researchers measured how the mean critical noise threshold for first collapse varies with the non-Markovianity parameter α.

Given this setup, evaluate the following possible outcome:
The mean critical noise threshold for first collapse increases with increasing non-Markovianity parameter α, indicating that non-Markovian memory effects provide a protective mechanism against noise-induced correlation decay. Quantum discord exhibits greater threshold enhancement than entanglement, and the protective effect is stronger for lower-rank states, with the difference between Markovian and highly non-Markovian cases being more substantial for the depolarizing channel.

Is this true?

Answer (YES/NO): NO